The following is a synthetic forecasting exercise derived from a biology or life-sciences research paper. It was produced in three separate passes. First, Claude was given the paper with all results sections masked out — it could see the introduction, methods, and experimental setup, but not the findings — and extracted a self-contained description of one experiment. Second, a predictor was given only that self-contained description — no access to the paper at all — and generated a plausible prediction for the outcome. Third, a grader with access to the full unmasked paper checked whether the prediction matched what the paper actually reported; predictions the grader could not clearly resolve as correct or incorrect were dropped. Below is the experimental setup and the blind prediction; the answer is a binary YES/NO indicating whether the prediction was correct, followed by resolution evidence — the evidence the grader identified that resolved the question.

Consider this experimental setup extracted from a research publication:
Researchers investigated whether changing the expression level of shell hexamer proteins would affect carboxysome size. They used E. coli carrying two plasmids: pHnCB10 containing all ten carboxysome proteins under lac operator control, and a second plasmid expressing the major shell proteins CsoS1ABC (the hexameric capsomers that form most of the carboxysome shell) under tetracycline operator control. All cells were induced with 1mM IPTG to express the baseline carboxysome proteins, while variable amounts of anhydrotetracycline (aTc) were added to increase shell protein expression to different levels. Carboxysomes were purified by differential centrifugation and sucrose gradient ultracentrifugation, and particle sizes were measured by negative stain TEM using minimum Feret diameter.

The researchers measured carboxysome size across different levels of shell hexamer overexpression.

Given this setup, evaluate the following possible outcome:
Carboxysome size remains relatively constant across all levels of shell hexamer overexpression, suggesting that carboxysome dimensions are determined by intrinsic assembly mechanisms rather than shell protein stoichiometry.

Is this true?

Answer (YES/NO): YES